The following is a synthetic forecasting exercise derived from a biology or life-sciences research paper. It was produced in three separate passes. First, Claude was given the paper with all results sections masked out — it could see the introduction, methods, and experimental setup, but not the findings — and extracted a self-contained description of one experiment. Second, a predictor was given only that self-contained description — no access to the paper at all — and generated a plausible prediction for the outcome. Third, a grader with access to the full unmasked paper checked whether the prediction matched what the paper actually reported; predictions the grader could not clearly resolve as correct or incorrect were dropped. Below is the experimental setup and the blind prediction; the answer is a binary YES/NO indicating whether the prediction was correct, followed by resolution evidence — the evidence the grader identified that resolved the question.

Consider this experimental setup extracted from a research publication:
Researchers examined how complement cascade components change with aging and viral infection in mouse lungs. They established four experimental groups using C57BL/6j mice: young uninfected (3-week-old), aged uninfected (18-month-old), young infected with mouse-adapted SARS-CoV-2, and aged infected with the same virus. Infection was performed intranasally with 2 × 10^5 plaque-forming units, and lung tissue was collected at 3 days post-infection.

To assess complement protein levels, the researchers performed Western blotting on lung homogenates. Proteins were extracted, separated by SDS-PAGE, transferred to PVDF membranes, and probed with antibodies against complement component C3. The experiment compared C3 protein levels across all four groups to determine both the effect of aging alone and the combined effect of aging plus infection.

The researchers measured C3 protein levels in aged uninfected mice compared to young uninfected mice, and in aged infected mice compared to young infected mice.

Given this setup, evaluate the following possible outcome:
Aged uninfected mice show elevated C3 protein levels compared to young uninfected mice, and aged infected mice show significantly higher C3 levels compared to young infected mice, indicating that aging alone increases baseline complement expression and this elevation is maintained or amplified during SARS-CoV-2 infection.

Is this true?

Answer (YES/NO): YES